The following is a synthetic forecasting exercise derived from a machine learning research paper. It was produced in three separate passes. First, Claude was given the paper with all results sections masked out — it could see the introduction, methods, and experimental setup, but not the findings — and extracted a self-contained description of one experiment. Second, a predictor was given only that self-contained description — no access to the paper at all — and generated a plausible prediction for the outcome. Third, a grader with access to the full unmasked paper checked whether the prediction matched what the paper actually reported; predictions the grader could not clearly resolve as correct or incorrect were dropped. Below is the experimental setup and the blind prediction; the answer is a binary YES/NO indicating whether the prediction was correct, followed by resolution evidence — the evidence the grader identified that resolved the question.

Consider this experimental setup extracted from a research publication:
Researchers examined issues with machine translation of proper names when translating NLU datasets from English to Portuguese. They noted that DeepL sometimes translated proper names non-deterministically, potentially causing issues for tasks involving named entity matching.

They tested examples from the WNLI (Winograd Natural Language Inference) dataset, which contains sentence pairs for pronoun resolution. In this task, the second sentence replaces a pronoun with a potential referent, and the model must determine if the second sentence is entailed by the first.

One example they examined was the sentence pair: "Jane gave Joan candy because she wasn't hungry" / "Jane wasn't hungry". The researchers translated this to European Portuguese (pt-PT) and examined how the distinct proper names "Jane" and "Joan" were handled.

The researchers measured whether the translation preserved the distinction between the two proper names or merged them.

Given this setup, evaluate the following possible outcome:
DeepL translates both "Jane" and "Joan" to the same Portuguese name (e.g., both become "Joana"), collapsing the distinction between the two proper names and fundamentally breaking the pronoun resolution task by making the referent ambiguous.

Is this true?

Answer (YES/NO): YES